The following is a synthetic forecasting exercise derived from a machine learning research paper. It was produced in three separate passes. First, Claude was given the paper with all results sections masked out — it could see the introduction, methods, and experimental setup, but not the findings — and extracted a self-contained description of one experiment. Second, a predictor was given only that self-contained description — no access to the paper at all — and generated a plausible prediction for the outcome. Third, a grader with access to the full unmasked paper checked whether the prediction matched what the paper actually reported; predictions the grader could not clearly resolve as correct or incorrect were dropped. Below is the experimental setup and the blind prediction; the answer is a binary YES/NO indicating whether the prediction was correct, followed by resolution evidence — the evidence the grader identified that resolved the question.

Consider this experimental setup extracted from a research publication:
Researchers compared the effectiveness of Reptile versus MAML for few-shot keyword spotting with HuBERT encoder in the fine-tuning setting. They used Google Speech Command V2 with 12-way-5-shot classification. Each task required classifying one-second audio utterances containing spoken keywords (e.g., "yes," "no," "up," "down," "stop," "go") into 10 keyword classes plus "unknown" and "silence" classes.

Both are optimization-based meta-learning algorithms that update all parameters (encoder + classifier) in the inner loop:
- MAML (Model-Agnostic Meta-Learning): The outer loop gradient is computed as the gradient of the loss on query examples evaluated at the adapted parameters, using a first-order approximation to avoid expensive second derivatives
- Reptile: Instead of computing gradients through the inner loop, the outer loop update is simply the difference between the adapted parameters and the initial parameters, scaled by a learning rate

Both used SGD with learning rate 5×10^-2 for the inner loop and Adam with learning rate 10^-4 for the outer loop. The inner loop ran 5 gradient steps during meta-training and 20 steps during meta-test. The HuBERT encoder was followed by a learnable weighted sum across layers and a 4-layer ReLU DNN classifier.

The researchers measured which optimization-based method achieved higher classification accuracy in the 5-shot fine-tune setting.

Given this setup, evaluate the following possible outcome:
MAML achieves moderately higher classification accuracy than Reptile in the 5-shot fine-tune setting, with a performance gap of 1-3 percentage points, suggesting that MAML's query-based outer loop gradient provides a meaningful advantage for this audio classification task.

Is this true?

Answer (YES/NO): NO